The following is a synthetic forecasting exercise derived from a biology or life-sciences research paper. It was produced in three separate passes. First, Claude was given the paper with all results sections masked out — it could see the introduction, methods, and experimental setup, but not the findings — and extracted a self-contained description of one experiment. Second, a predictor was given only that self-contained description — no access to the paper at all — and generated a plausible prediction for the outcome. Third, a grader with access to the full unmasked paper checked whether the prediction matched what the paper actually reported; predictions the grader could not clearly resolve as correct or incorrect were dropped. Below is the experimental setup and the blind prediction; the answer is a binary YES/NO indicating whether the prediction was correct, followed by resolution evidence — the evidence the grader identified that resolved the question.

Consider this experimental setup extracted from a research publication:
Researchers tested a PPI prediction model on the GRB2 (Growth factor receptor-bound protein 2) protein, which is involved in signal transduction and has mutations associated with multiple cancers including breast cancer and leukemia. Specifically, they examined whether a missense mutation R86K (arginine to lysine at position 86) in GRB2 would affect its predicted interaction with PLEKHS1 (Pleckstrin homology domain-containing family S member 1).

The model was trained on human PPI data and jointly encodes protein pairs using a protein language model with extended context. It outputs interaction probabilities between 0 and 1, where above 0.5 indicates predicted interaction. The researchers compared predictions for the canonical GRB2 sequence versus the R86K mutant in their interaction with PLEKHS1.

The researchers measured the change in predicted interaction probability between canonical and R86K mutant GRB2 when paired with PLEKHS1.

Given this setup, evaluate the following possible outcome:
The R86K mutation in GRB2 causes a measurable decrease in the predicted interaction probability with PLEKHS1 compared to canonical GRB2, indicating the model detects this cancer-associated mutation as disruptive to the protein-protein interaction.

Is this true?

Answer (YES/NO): YES